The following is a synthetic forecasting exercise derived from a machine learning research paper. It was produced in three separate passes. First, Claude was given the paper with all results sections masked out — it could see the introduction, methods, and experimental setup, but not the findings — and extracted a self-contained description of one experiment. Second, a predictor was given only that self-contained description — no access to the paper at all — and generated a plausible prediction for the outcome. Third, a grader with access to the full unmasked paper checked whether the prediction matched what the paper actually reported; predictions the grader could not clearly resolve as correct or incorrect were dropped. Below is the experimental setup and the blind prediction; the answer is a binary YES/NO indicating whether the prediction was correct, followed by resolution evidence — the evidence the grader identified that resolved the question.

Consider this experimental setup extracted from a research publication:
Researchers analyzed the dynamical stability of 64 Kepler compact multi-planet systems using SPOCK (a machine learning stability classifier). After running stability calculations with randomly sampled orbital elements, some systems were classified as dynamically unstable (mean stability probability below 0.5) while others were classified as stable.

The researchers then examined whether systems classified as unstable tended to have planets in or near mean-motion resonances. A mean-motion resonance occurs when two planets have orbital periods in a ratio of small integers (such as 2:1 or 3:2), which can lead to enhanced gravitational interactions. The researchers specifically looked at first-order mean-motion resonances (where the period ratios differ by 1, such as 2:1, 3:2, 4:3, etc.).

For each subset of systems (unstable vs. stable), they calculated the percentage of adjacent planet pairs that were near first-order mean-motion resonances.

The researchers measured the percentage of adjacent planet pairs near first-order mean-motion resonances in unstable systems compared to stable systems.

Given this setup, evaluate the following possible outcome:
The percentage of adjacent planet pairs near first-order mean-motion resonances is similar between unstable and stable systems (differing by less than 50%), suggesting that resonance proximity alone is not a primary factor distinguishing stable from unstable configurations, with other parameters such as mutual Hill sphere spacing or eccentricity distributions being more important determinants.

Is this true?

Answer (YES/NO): NO